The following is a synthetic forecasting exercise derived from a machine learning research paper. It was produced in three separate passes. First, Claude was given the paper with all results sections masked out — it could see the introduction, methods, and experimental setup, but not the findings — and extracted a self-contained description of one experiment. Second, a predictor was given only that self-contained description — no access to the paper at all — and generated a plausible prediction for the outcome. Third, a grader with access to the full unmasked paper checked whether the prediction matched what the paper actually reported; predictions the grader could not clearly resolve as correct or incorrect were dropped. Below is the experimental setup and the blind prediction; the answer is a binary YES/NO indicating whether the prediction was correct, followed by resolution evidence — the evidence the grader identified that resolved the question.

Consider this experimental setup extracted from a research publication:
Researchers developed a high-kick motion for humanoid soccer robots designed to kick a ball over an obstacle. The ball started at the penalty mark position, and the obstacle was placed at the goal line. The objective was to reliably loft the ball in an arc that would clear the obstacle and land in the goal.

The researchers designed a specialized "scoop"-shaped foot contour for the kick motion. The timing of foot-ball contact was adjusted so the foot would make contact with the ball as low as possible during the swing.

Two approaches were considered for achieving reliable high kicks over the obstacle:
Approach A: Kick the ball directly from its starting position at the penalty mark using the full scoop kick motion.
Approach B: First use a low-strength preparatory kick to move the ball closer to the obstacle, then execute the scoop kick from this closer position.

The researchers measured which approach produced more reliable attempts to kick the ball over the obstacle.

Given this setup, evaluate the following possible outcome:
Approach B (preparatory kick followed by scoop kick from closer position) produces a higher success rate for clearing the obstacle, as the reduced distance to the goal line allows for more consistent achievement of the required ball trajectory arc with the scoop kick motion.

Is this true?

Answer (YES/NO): YES